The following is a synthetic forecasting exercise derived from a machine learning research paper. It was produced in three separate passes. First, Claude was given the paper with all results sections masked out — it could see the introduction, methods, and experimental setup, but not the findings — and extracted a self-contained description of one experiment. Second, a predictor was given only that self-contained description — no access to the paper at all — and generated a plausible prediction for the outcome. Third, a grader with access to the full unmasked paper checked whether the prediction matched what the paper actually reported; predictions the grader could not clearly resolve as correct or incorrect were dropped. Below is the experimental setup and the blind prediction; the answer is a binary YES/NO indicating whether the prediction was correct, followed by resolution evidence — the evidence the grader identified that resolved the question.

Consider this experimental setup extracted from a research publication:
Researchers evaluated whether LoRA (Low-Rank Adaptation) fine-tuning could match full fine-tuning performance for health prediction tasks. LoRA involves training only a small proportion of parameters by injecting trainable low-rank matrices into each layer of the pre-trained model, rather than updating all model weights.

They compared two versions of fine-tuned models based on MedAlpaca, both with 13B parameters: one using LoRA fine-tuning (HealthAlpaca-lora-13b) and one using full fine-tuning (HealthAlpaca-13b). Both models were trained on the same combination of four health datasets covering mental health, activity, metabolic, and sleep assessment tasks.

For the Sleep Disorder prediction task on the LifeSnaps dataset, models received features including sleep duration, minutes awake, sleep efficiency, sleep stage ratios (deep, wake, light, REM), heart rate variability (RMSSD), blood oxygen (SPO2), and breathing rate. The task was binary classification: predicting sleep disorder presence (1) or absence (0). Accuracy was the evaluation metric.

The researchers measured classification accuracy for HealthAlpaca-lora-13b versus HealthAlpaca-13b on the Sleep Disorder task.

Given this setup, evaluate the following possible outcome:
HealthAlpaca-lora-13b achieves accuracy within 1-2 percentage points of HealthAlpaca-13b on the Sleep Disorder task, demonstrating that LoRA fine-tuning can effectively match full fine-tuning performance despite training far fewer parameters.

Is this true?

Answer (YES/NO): YES